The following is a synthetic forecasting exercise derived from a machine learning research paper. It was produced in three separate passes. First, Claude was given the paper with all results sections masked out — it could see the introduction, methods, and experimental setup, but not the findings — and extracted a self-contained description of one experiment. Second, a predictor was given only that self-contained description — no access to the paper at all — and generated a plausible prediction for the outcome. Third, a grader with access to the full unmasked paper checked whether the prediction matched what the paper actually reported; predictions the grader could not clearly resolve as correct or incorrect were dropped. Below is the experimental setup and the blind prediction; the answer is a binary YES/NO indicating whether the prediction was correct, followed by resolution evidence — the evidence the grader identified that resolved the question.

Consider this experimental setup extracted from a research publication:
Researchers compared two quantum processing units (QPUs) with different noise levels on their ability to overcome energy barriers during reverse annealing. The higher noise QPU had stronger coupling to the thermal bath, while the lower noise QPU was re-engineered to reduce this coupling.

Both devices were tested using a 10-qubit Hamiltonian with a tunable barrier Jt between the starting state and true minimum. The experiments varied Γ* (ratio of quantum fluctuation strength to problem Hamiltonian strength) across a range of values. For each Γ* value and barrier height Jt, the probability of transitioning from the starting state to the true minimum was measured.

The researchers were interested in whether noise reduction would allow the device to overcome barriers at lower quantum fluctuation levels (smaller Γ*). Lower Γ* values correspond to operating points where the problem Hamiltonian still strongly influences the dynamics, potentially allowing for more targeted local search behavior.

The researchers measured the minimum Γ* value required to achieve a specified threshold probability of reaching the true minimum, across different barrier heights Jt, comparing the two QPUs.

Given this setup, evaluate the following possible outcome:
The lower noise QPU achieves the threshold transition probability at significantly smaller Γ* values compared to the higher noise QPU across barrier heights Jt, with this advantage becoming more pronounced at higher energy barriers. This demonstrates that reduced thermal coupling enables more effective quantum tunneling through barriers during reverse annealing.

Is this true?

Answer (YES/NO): NO